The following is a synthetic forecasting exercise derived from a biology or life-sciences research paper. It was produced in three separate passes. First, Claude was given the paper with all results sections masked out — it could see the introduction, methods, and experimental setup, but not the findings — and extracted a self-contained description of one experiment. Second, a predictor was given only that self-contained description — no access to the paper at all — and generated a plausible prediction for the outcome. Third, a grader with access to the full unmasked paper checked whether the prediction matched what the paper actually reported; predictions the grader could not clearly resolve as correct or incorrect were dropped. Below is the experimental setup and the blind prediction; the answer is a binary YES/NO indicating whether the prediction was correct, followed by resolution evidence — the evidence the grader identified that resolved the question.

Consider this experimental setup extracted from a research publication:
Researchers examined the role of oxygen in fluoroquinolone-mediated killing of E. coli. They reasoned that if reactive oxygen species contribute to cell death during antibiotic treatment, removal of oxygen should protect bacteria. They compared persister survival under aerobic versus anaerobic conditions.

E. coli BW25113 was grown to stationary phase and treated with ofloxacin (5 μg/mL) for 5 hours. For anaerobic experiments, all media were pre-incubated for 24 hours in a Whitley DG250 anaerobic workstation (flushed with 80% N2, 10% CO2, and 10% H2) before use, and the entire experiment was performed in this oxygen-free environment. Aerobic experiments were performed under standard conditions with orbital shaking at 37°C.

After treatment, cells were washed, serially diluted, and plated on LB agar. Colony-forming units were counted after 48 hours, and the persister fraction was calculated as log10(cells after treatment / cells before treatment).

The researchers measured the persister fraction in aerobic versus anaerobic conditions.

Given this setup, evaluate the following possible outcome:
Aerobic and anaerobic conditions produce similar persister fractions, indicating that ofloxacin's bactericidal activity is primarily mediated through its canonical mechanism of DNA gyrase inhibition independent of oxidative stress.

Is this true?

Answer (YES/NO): NO